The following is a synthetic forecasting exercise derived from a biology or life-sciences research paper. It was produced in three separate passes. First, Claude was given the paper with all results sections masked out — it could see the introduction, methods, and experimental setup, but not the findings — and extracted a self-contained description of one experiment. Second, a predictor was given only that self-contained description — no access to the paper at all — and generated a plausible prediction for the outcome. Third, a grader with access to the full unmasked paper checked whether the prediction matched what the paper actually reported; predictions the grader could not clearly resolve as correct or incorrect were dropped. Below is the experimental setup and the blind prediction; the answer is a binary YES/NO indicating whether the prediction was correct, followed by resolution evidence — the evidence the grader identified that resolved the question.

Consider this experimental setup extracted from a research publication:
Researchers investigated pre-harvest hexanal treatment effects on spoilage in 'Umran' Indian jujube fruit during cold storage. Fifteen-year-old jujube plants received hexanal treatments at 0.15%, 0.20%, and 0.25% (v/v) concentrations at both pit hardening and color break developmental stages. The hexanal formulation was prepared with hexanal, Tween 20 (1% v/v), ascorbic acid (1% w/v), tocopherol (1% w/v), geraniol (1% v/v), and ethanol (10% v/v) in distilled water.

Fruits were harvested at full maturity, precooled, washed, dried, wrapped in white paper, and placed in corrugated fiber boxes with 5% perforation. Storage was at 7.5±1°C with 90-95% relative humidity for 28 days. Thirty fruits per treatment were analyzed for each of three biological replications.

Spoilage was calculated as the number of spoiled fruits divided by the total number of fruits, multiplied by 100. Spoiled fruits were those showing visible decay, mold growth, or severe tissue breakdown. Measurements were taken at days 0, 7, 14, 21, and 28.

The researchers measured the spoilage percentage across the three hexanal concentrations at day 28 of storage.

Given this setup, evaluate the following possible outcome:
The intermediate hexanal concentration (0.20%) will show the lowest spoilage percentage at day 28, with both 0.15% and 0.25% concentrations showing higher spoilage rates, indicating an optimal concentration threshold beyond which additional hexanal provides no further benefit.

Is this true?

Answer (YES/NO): YES